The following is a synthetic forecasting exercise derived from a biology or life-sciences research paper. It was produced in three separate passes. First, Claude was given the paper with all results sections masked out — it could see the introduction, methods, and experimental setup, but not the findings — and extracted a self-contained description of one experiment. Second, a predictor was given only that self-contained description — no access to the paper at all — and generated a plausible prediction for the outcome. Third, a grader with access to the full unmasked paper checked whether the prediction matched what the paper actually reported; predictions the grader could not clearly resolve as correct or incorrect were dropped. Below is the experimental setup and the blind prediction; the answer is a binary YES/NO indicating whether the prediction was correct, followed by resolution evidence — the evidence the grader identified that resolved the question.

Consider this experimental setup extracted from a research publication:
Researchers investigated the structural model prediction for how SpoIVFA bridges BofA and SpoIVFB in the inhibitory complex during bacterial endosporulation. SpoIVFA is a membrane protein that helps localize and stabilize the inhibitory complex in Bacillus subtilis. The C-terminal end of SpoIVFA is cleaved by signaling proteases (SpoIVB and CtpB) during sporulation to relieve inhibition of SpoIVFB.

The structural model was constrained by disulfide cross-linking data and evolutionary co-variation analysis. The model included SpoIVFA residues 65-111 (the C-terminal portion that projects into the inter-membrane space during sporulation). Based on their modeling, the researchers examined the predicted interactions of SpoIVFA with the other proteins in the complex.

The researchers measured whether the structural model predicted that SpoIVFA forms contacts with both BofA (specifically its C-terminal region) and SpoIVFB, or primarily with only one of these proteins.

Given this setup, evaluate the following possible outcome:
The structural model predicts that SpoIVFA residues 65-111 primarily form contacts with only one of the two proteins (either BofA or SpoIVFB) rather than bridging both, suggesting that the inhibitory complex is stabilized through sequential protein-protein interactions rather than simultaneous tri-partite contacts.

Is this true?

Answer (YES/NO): NO